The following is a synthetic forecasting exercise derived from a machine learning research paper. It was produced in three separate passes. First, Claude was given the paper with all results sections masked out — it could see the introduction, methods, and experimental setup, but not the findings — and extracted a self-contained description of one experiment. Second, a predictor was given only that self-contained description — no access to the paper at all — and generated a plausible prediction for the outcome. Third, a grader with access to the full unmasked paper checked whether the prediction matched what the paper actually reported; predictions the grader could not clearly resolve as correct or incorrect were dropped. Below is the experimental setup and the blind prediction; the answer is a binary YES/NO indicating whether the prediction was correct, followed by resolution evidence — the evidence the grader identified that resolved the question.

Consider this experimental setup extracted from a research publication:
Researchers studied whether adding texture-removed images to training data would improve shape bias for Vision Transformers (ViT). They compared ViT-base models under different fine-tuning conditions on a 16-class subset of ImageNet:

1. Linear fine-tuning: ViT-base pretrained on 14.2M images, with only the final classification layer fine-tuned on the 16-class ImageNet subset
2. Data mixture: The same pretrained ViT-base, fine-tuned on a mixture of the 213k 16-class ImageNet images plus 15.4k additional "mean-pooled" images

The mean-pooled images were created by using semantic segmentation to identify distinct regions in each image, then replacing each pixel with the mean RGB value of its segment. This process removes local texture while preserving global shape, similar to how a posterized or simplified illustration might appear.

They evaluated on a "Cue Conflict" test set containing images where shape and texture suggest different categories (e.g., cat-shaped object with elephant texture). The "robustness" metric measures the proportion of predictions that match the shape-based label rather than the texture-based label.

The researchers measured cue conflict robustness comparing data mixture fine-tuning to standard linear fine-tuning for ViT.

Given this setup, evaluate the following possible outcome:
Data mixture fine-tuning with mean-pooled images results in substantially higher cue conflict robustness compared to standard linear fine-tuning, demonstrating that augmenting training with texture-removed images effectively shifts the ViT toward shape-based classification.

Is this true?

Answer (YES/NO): NO